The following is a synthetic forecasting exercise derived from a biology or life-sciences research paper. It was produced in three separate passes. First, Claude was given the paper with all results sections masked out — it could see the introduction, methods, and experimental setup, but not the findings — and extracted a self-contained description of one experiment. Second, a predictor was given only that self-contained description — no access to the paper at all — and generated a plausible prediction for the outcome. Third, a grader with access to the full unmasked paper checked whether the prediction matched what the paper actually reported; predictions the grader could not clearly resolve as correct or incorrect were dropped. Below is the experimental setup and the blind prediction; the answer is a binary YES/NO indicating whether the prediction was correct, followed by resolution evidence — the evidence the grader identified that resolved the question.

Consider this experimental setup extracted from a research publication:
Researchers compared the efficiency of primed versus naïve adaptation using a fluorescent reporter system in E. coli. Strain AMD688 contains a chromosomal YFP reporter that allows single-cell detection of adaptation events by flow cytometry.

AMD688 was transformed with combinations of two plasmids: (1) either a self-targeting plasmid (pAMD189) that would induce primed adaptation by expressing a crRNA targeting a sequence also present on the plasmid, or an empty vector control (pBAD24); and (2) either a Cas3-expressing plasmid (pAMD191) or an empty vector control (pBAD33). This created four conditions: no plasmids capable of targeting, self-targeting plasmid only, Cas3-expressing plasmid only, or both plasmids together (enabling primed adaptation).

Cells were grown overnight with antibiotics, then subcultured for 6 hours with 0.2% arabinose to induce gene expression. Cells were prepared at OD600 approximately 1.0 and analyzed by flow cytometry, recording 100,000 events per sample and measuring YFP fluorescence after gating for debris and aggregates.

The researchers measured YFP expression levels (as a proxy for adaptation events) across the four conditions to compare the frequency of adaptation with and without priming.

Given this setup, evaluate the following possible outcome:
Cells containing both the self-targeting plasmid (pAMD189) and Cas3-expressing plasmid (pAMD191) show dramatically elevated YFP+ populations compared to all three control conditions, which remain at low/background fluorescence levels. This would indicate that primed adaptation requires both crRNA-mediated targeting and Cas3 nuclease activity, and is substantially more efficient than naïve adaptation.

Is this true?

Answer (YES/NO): YES